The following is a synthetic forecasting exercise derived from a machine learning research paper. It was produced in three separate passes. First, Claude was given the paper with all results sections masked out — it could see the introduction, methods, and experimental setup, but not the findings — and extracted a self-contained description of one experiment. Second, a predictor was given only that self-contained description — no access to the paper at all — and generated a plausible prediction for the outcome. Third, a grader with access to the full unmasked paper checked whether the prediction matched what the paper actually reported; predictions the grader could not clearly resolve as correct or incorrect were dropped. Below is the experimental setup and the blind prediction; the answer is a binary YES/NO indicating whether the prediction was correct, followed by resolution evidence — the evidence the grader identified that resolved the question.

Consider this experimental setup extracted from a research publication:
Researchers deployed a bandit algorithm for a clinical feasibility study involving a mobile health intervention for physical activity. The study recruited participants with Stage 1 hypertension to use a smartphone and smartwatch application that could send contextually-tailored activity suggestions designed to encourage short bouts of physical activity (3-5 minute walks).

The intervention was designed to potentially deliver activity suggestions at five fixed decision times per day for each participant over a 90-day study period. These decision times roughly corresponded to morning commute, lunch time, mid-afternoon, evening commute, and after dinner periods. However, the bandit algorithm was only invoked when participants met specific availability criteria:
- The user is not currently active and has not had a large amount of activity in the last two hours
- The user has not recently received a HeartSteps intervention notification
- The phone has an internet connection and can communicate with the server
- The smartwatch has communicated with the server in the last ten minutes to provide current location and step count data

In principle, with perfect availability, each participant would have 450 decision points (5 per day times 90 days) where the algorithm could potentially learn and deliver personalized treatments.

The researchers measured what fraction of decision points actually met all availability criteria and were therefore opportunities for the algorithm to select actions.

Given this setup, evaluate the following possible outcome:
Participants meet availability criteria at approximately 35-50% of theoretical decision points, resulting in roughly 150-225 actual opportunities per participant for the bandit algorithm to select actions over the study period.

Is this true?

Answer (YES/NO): NO